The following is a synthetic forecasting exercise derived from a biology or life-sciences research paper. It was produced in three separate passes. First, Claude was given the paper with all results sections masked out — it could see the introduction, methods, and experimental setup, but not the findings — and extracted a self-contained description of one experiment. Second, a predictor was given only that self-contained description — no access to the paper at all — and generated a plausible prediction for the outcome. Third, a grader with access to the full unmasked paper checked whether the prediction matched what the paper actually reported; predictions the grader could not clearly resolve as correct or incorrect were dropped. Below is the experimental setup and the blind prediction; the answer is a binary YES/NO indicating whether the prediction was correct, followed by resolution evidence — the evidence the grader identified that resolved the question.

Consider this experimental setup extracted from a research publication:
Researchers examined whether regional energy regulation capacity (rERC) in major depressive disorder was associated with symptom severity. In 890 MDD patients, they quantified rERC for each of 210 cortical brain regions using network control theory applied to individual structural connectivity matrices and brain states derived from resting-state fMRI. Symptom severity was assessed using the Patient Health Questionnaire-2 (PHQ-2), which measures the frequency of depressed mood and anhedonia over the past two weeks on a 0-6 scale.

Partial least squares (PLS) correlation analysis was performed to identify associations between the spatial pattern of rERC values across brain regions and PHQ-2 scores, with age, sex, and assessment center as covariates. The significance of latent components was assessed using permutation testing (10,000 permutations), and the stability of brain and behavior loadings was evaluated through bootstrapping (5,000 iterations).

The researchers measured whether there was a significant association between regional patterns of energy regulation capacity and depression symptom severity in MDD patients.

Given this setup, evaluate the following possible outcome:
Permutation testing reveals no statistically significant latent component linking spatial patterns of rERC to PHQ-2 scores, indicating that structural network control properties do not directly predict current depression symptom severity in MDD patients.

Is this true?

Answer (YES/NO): NO